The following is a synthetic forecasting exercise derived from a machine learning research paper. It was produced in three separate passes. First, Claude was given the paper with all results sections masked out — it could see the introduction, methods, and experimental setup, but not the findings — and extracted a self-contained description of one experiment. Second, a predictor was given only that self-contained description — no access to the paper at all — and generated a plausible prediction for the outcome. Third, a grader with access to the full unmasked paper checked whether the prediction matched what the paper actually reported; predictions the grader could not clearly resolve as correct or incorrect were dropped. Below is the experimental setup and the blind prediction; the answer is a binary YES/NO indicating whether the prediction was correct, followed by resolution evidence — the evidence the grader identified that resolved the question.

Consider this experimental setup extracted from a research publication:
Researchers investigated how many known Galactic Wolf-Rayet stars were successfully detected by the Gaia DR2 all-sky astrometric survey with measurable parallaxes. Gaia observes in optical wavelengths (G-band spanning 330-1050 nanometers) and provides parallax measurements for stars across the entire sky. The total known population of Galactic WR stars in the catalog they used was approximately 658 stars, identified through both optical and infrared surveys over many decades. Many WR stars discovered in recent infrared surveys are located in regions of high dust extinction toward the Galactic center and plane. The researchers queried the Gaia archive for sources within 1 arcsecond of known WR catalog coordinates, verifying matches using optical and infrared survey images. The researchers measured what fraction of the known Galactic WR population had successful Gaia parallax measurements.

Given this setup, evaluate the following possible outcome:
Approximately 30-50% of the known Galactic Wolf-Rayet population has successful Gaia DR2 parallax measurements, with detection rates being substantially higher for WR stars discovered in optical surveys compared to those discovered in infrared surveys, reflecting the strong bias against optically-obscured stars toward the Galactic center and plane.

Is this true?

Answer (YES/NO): NO